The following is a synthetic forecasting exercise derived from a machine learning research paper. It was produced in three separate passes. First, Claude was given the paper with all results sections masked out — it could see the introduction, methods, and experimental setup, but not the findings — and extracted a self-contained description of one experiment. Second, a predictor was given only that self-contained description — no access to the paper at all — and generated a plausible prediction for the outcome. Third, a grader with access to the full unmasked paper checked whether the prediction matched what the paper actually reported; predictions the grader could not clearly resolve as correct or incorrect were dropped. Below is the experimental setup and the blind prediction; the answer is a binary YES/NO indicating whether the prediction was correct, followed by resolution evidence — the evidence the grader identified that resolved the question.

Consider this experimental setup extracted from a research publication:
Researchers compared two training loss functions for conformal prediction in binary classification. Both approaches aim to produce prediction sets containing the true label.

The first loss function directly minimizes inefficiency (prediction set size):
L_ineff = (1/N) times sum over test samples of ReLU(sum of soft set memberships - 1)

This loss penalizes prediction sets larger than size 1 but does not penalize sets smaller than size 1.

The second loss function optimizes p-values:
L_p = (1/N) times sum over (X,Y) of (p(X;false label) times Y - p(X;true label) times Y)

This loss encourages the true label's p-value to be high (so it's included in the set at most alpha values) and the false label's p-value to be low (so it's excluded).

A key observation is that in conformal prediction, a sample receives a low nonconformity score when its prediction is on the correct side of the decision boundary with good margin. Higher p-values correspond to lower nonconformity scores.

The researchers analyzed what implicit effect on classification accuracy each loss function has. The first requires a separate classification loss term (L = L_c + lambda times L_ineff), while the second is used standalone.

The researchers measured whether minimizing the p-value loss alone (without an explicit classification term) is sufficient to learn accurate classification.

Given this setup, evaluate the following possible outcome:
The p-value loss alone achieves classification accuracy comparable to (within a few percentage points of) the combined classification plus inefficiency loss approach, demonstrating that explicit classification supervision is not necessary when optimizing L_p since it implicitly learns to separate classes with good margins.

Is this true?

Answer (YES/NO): YES